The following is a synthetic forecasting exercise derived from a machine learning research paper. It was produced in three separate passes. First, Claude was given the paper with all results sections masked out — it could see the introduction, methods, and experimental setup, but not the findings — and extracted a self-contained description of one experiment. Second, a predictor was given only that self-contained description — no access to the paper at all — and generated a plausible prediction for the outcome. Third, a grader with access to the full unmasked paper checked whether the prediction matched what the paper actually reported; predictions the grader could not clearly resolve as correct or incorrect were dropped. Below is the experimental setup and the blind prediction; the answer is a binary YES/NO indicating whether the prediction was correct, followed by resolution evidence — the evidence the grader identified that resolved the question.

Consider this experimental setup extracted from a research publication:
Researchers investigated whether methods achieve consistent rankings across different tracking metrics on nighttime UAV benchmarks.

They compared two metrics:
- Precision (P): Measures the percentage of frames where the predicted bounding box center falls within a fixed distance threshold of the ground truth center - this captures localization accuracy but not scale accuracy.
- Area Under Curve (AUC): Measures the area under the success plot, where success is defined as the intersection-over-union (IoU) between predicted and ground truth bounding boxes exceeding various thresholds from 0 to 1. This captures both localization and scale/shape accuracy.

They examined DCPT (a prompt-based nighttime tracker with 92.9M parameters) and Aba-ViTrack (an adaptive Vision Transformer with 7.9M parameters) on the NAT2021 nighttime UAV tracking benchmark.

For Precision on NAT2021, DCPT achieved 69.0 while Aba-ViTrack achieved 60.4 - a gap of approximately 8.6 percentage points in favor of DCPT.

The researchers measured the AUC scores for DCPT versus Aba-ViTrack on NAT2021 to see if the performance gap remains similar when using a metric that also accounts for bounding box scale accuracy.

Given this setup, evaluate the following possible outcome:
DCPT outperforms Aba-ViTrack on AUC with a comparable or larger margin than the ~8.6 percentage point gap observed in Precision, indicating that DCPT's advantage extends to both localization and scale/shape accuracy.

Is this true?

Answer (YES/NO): NO